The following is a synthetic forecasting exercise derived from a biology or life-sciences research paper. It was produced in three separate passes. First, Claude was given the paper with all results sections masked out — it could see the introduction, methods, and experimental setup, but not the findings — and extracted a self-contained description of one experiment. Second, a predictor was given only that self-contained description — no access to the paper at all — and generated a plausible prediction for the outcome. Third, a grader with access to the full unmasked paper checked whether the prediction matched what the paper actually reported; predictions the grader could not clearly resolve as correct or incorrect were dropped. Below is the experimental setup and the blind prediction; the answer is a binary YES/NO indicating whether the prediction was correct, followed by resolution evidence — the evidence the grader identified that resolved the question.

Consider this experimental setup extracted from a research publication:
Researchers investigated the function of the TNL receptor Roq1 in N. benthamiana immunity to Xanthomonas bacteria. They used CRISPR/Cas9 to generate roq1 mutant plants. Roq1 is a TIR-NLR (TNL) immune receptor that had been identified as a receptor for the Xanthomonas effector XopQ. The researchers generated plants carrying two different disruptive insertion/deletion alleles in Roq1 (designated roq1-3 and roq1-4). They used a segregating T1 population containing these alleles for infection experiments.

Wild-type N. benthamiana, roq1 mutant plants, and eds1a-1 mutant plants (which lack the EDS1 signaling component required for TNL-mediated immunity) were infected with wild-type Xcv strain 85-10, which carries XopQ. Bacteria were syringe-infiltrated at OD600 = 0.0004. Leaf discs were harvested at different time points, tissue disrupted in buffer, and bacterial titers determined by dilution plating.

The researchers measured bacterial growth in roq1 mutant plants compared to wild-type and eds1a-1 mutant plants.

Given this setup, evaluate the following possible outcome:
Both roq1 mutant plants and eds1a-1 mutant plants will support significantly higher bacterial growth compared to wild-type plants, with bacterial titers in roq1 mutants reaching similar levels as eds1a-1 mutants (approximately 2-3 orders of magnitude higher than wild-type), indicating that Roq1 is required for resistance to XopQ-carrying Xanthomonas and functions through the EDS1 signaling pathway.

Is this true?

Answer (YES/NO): YES